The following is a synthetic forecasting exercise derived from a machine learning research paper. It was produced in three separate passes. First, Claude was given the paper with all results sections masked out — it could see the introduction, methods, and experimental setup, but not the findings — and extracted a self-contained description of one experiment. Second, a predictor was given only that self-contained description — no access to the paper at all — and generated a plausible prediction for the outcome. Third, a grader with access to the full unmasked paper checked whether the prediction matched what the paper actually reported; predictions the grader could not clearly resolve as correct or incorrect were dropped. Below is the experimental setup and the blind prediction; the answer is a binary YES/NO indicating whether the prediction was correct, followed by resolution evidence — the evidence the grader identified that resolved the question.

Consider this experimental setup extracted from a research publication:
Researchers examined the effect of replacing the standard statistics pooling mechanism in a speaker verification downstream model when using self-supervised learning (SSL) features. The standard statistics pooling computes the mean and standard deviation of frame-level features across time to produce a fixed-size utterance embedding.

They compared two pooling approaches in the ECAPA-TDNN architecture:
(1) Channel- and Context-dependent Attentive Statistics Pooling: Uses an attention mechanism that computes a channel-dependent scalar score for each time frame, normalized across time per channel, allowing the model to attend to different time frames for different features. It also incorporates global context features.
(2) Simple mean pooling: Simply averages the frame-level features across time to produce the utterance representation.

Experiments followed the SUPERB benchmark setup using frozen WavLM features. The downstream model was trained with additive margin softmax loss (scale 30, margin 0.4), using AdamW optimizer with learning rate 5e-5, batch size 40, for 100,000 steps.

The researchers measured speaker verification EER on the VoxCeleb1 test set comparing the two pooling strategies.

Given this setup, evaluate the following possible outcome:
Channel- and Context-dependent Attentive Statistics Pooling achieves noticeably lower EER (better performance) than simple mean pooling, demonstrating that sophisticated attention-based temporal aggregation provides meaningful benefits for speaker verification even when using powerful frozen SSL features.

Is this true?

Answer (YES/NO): NO